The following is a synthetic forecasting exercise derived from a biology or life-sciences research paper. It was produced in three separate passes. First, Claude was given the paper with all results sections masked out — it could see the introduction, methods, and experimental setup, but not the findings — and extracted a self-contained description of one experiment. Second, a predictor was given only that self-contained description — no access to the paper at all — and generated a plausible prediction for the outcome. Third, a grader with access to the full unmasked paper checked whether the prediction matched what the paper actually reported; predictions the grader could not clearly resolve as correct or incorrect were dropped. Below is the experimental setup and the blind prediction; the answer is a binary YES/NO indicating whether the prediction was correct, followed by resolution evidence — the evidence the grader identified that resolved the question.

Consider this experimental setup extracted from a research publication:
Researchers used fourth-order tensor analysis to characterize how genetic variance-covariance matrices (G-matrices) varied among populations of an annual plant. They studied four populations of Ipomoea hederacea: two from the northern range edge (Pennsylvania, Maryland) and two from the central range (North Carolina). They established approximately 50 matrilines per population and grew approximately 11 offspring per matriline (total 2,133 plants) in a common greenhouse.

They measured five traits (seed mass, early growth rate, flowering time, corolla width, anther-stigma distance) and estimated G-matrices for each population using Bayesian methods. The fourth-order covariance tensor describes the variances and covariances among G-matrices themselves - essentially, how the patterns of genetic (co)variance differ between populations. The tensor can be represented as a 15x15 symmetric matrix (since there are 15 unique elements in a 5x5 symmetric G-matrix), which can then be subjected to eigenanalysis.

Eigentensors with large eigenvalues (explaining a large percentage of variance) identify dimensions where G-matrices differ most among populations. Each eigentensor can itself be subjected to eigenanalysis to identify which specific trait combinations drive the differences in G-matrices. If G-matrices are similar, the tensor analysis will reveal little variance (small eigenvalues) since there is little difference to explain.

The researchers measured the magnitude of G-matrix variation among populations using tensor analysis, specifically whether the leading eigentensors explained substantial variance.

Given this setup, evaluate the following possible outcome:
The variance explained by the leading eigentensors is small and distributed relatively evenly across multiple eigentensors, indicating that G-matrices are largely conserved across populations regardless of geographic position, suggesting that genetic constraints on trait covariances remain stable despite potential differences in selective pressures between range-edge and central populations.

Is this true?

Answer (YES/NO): NO